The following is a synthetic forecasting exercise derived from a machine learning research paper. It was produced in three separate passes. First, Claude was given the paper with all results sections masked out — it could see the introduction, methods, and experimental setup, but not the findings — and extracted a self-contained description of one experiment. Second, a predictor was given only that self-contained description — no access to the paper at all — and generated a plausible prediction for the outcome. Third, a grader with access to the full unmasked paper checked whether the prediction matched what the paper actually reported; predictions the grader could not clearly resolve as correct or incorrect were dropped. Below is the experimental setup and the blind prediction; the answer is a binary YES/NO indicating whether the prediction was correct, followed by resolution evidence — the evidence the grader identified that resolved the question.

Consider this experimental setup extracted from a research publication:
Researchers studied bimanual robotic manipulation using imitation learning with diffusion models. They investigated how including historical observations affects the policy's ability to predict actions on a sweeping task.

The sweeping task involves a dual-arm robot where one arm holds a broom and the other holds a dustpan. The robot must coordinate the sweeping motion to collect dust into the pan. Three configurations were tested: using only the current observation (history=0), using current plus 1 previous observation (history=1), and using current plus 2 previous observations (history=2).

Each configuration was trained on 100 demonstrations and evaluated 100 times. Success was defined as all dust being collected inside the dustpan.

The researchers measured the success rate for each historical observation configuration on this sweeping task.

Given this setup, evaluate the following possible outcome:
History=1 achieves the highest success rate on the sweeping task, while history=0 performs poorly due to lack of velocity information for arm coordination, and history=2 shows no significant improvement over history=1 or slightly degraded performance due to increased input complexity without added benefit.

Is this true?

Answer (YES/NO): YES